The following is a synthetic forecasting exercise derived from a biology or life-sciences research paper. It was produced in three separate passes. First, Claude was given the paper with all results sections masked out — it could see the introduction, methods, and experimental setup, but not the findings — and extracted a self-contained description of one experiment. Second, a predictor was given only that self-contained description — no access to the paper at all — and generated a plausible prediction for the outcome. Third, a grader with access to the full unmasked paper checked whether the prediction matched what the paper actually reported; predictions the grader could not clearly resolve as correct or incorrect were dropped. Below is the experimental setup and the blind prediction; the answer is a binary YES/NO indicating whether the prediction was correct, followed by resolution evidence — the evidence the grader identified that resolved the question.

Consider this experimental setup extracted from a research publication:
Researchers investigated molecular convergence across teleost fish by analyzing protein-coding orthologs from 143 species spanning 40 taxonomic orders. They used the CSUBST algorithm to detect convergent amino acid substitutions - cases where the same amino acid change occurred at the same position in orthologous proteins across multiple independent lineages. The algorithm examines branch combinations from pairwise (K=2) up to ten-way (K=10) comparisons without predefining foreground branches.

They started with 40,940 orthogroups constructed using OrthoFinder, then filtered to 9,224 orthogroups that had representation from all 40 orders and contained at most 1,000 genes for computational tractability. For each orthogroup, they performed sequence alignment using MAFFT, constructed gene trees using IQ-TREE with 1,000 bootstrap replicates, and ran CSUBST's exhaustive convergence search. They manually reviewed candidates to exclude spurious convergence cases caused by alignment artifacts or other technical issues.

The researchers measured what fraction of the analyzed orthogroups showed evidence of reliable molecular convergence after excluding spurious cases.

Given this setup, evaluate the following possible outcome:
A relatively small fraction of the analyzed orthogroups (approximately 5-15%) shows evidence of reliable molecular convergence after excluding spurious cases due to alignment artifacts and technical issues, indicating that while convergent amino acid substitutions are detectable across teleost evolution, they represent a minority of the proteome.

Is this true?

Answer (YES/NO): NO